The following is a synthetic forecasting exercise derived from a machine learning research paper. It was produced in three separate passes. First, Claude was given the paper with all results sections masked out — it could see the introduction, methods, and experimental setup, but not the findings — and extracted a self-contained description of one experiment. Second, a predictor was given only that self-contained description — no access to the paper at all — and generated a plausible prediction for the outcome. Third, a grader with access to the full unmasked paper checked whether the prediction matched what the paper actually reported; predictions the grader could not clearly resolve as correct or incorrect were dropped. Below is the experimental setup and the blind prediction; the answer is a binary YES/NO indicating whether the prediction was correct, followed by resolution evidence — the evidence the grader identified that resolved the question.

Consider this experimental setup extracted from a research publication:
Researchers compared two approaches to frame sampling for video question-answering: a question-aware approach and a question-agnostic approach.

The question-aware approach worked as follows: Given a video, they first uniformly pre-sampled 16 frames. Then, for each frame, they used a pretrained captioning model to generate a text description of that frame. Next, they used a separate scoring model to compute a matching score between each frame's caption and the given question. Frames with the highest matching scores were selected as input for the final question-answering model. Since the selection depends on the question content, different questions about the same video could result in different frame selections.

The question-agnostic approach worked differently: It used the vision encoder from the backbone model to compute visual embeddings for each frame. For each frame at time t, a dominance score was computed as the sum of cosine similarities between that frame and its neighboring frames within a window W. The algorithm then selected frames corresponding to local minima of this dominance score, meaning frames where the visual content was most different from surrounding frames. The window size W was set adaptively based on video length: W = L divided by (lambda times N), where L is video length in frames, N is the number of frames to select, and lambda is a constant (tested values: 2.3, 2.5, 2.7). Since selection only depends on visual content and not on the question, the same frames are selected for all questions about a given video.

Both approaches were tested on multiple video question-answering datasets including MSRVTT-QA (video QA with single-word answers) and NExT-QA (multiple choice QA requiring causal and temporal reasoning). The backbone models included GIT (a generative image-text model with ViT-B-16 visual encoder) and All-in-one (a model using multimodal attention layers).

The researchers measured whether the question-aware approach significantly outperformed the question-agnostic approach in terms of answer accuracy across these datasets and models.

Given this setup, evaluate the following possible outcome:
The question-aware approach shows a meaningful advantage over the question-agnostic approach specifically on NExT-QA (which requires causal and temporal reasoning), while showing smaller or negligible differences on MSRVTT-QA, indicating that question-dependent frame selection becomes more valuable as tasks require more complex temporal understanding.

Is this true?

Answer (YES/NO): NO